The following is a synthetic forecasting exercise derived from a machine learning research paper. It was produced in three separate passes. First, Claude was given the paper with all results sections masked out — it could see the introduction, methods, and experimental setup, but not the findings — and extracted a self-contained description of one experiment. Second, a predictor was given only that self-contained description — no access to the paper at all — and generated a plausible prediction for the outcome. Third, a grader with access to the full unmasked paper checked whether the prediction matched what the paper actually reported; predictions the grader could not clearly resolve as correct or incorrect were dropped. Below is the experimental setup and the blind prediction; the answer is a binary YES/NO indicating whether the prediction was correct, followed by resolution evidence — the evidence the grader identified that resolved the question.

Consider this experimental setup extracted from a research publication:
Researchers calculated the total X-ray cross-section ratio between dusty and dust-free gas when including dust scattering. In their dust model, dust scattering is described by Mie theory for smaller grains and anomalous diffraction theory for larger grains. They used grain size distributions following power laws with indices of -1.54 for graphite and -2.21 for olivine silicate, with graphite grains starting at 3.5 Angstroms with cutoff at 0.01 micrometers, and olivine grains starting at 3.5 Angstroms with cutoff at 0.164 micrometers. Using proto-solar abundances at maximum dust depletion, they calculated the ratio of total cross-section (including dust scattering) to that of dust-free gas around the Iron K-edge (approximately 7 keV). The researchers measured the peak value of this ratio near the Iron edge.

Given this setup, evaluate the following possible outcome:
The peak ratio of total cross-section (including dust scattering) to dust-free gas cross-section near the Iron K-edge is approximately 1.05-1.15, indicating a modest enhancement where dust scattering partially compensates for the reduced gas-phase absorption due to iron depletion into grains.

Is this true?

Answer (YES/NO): NO